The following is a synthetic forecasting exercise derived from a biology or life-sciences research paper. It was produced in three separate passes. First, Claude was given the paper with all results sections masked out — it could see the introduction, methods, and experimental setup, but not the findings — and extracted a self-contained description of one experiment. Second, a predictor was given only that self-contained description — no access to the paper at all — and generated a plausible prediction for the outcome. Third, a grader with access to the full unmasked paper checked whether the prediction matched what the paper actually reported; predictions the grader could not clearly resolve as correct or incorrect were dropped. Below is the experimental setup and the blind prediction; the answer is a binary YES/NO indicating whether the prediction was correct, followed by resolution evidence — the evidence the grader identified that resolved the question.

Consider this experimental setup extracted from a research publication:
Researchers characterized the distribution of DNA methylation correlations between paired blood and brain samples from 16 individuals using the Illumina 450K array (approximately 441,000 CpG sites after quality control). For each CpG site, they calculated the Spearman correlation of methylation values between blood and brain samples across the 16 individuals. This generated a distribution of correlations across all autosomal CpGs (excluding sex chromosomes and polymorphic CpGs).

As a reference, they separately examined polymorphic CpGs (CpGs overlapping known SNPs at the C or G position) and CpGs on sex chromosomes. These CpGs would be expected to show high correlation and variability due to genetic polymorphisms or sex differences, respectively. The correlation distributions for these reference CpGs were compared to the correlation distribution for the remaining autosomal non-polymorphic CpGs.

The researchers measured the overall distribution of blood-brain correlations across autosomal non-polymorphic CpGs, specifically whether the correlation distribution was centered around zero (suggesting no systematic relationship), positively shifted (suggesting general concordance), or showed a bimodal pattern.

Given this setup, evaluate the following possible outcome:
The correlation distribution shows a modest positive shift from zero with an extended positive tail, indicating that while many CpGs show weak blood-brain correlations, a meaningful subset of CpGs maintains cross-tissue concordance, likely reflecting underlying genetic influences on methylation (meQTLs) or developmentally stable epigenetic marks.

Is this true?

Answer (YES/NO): NO